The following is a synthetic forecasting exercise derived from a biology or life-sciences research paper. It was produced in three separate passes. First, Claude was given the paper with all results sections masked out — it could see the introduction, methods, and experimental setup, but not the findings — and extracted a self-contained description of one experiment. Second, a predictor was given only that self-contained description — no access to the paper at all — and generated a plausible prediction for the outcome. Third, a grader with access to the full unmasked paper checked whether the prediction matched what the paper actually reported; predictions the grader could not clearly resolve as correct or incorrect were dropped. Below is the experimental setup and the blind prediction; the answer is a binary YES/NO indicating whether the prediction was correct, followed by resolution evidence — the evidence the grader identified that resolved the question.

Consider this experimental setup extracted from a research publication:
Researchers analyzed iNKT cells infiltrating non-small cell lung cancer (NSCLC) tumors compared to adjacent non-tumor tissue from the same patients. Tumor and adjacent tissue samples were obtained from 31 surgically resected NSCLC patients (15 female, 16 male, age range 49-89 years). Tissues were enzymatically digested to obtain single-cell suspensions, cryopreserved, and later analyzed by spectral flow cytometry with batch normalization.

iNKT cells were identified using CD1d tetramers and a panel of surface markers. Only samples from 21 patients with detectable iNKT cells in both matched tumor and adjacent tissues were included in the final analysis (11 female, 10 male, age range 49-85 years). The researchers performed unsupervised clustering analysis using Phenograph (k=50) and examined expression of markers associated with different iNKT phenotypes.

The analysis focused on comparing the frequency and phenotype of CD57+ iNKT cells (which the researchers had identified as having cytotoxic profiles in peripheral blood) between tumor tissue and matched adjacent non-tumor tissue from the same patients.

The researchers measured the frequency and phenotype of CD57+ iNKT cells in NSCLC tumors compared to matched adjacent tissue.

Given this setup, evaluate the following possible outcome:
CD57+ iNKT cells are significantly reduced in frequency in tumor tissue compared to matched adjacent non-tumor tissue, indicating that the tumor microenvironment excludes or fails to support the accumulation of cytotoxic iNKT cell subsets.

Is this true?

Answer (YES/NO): NO